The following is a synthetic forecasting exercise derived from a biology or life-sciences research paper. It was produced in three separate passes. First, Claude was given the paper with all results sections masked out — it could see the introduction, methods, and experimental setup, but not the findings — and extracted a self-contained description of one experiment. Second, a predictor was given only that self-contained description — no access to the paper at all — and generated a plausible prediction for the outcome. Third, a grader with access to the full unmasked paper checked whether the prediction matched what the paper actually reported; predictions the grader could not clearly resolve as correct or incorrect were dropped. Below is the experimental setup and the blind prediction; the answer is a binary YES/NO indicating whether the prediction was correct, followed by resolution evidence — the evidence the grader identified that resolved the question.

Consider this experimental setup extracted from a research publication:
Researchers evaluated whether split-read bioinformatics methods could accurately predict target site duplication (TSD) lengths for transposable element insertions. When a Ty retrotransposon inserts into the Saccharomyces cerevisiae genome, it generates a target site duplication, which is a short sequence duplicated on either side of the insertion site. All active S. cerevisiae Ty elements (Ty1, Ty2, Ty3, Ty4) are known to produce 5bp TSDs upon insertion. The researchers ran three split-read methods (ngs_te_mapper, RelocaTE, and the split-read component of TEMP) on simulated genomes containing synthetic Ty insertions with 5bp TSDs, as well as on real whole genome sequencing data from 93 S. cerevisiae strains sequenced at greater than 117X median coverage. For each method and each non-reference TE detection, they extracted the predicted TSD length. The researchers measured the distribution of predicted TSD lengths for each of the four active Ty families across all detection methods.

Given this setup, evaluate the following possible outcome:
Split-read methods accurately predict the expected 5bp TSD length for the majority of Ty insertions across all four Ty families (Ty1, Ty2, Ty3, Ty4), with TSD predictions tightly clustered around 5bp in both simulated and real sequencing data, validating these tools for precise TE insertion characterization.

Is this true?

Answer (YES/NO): NO